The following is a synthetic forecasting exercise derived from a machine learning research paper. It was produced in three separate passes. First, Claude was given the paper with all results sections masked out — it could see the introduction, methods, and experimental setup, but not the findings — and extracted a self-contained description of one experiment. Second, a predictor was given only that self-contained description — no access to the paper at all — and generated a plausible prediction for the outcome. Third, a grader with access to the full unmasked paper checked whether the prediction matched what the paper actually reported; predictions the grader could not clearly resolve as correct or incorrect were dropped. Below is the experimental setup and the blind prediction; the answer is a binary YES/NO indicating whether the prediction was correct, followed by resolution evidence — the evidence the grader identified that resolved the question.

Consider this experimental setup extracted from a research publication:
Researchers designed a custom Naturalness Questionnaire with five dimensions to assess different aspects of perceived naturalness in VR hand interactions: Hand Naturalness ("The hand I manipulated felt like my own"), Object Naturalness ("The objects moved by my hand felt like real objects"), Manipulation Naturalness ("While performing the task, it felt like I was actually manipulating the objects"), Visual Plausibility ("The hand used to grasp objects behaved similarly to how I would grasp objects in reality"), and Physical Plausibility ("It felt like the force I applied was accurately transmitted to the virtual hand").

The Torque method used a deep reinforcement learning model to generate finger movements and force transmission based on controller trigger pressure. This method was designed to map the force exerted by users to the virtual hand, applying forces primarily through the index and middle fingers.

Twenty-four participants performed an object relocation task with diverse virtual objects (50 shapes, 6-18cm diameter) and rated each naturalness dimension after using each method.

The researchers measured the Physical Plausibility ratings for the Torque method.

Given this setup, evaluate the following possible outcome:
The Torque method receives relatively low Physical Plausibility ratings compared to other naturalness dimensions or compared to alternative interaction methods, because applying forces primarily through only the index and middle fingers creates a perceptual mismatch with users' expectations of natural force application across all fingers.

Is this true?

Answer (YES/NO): NO